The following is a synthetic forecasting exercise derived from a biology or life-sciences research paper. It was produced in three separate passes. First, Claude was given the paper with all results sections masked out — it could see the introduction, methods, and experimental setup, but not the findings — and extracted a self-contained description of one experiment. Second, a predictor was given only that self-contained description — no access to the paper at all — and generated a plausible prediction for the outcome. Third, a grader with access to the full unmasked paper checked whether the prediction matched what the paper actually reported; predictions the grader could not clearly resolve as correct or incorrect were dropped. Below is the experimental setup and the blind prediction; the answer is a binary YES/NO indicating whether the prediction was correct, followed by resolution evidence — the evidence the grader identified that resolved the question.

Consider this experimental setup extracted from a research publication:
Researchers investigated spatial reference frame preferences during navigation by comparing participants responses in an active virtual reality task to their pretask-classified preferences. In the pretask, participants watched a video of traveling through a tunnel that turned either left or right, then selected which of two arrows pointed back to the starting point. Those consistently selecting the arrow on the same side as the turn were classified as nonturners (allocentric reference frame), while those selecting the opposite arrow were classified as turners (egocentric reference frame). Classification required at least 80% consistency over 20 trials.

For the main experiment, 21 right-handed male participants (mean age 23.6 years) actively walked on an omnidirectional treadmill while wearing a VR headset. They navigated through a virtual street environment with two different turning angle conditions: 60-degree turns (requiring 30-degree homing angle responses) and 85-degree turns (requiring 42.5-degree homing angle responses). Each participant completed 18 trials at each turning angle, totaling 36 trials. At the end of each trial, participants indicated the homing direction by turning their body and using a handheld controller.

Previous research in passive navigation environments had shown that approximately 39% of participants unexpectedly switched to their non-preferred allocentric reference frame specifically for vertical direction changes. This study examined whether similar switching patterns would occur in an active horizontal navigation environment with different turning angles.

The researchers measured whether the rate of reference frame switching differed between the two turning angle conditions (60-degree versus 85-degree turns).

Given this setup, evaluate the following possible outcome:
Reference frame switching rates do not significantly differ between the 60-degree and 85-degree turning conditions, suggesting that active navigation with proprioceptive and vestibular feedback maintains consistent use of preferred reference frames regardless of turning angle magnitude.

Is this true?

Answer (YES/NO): NO